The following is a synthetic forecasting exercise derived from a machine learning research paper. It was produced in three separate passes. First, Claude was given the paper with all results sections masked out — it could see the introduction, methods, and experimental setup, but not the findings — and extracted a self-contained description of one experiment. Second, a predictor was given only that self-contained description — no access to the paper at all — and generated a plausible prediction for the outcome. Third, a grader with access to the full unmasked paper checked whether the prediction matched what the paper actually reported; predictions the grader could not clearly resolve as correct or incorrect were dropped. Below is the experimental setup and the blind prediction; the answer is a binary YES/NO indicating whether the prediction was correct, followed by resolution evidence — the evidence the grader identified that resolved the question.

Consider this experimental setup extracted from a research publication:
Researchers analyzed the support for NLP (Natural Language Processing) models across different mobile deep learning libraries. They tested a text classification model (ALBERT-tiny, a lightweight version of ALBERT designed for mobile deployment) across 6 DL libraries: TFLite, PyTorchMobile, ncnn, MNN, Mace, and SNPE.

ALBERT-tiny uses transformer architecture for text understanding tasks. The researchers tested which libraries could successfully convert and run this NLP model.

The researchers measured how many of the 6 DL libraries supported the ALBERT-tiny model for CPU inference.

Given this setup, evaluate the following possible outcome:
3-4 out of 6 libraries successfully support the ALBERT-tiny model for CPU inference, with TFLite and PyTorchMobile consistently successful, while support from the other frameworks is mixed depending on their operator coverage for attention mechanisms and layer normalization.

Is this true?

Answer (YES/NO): NO